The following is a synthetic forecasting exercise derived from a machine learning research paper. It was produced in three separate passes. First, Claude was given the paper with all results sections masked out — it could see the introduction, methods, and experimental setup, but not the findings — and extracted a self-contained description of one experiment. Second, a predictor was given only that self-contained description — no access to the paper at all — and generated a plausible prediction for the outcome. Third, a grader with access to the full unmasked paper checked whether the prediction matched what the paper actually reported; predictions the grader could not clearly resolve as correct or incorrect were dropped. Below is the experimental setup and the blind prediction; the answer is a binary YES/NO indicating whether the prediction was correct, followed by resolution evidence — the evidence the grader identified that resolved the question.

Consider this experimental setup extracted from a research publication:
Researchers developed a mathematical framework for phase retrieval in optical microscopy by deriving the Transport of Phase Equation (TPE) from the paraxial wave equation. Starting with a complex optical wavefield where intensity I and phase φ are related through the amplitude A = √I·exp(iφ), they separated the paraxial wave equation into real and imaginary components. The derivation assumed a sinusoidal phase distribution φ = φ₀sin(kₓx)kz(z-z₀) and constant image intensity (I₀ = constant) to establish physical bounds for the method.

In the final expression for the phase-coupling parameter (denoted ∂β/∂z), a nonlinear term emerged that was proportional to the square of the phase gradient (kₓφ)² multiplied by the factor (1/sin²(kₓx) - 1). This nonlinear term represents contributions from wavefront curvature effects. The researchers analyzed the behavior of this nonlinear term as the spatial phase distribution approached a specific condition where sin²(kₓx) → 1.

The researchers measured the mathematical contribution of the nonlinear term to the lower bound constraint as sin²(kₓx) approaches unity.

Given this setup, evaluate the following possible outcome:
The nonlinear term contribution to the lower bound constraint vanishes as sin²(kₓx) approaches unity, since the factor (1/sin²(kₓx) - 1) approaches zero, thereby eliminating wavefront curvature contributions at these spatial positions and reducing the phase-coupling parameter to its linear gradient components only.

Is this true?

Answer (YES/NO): YES